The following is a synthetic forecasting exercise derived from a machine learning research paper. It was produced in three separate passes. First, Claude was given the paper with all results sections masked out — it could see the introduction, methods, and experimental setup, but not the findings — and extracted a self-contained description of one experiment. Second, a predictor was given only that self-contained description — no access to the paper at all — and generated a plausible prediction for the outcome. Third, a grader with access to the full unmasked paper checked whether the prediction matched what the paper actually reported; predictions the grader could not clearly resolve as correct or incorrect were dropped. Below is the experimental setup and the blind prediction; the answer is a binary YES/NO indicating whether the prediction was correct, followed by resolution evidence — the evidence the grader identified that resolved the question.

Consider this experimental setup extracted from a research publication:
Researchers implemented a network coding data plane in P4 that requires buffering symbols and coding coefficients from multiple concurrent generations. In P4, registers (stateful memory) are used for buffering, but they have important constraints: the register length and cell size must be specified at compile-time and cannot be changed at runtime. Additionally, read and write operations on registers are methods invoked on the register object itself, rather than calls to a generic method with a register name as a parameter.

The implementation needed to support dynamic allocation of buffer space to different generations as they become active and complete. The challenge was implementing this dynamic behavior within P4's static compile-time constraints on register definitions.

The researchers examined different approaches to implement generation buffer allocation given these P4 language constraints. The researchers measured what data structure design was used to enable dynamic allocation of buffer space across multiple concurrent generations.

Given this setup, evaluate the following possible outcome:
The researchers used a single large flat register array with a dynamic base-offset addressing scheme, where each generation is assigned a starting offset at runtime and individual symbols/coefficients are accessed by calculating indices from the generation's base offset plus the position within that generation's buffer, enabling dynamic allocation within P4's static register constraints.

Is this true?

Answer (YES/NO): YES